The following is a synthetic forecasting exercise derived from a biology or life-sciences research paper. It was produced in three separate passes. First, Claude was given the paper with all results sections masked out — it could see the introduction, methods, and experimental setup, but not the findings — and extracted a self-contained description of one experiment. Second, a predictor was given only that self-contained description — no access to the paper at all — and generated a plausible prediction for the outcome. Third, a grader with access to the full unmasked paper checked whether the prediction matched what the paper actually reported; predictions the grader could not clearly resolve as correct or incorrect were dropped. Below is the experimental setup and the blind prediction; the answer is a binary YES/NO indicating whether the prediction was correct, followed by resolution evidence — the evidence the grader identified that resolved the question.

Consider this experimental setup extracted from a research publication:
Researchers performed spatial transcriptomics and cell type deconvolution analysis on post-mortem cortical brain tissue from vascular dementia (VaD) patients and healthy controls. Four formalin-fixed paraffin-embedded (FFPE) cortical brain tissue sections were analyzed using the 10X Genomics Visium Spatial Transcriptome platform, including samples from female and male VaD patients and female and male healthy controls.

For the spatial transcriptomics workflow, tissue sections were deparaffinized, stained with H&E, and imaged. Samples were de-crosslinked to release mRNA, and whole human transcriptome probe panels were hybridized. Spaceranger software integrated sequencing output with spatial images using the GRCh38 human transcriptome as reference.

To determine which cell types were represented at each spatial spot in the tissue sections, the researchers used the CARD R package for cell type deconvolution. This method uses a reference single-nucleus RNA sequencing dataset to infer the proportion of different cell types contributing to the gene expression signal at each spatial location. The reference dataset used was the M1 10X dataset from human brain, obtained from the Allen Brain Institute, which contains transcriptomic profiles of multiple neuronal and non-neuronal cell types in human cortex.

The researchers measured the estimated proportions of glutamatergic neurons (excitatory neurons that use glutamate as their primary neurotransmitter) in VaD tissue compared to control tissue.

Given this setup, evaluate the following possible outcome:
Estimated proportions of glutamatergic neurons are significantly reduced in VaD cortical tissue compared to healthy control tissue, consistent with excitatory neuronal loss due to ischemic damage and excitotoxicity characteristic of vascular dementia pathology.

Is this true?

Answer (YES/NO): NO